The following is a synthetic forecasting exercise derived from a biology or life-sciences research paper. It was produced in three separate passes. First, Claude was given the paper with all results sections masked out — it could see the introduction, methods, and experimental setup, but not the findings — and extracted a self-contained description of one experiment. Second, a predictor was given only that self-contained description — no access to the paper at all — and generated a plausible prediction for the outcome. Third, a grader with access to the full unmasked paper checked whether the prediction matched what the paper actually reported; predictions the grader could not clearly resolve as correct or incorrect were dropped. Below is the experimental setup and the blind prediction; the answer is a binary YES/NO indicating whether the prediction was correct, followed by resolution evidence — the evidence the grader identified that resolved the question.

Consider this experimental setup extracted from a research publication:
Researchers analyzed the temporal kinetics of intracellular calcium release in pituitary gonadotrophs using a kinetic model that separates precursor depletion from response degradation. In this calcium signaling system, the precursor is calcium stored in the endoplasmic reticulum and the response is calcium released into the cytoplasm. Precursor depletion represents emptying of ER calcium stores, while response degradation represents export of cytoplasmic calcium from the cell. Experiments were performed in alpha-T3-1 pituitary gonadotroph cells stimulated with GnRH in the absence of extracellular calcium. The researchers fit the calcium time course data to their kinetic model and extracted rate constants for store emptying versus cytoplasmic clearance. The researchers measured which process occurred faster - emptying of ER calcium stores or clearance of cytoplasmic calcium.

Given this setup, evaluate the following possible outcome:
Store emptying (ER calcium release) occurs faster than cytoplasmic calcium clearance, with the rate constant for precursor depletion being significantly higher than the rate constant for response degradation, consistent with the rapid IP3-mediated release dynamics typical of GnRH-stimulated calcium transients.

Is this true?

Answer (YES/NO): YES